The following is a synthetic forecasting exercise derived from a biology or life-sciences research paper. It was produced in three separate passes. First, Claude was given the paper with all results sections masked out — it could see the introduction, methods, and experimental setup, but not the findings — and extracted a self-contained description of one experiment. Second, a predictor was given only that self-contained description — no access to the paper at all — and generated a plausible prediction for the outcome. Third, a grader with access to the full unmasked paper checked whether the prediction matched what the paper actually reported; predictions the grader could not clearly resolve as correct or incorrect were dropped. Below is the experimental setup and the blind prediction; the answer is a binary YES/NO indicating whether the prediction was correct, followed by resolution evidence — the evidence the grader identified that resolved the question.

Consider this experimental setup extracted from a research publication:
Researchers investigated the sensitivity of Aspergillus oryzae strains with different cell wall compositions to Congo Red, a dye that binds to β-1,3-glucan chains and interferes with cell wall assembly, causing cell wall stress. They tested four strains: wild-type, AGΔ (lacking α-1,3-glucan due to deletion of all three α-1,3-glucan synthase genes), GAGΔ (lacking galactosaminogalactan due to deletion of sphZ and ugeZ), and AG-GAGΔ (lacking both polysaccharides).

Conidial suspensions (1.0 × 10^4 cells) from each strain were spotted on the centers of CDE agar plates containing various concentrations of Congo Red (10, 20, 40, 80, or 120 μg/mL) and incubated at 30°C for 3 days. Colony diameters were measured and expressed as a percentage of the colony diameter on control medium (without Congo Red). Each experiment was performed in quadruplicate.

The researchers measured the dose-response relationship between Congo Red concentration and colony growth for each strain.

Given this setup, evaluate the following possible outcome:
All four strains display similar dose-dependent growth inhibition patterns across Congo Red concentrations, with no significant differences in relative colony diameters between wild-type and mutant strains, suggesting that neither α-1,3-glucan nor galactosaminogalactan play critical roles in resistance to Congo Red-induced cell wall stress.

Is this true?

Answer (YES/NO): NO